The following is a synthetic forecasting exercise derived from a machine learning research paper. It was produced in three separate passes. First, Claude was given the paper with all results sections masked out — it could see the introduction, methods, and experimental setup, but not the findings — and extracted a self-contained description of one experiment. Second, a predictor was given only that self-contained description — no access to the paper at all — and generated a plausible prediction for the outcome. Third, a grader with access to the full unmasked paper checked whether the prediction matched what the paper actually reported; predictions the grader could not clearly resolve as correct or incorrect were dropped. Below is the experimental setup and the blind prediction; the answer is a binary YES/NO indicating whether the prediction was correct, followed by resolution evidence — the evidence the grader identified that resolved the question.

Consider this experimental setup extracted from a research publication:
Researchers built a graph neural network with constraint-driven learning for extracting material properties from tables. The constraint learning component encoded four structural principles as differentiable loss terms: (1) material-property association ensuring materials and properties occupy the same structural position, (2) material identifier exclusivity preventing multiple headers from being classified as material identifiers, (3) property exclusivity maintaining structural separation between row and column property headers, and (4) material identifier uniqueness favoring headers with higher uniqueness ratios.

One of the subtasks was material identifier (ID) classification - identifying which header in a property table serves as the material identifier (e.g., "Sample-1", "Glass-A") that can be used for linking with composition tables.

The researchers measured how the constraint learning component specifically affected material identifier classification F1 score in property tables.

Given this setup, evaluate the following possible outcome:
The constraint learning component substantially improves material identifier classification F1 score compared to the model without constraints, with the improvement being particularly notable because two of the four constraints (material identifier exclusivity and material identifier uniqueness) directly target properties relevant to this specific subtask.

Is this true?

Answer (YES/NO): NO